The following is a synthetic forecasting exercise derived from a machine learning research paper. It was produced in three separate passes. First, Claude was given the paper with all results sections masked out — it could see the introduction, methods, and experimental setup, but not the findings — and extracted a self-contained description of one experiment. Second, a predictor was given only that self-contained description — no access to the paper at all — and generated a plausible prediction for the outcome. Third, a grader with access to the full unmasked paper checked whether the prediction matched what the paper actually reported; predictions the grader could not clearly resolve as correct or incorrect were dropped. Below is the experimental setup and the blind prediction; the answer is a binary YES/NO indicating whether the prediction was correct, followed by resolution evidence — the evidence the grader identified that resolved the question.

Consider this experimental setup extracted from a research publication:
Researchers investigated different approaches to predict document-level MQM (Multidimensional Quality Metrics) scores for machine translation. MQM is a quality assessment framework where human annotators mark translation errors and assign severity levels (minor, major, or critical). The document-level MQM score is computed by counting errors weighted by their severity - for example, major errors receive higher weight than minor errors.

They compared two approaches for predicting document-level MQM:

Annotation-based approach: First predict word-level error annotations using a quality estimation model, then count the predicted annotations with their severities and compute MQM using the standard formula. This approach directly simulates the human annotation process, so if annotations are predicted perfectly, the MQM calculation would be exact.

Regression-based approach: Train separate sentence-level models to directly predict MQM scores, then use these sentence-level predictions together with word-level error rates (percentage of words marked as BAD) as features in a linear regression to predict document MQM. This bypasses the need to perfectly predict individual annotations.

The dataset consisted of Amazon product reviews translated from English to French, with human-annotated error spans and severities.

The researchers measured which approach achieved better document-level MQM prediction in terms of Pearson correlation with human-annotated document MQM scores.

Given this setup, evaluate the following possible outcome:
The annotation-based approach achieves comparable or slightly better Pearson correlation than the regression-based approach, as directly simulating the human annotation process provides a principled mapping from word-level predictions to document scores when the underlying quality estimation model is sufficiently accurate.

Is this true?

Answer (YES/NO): NO